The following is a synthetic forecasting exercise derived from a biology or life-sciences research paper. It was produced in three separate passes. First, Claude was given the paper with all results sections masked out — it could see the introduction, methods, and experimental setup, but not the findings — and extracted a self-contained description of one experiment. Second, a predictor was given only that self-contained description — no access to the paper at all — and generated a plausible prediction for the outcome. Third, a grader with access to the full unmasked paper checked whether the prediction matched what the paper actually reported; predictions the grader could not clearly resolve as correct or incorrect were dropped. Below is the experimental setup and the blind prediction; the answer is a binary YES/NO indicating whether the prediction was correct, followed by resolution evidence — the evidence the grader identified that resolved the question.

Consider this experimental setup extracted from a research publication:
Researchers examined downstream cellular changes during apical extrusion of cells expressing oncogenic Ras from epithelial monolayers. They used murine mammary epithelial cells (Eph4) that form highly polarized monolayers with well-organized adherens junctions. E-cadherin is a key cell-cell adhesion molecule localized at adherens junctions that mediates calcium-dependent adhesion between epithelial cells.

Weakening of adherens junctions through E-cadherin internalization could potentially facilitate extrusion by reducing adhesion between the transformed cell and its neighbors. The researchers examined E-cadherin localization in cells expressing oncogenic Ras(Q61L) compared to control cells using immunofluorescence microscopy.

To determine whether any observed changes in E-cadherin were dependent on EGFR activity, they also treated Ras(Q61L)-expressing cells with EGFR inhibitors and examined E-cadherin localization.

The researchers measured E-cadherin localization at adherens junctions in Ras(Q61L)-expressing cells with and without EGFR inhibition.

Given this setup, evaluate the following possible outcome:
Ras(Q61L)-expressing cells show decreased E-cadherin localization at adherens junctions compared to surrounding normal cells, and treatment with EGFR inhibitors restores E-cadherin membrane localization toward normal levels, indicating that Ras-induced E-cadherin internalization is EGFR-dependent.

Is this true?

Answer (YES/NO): YES